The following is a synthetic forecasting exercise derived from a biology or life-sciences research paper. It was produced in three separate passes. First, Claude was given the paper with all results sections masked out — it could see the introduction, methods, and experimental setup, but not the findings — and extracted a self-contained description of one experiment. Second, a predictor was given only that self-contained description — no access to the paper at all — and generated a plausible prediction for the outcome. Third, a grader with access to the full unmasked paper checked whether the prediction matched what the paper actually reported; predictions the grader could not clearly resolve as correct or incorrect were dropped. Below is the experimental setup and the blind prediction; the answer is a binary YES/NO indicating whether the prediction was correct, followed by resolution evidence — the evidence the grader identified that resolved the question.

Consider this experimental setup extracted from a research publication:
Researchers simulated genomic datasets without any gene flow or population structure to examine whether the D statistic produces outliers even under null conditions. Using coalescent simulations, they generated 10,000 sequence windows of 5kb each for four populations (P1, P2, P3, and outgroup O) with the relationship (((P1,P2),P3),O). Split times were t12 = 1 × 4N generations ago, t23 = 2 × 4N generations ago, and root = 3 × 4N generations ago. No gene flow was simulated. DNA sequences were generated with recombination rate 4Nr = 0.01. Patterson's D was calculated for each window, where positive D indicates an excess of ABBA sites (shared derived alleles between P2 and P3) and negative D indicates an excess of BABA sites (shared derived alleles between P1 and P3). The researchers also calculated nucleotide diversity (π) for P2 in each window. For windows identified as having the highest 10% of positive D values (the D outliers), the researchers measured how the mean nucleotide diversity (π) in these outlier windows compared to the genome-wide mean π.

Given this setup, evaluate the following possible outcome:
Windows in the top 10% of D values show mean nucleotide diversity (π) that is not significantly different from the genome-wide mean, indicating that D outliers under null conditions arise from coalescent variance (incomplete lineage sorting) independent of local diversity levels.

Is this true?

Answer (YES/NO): NO